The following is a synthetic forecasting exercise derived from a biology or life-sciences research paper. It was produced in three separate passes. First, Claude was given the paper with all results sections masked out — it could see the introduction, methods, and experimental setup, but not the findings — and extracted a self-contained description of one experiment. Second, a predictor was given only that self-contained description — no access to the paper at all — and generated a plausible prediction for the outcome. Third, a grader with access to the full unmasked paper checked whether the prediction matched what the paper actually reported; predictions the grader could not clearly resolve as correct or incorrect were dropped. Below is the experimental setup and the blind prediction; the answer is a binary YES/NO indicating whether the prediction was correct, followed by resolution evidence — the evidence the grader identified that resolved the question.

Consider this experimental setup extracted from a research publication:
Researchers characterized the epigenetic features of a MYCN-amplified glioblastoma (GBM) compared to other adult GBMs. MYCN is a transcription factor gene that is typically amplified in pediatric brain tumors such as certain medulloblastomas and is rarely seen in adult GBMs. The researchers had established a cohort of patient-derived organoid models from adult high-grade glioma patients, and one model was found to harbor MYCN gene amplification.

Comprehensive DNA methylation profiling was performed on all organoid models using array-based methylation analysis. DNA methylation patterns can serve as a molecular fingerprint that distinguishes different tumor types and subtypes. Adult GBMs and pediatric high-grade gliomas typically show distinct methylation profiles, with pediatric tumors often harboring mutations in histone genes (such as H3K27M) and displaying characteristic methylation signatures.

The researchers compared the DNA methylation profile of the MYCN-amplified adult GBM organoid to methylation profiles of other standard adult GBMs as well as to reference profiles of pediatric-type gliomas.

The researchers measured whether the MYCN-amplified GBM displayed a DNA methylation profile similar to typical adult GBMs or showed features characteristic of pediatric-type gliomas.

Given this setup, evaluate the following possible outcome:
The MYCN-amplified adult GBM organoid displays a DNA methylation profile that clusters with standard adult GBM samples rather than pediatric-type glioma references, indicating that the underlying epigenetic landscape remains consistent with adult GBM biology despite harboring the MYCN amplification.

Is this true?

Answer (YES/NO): NO